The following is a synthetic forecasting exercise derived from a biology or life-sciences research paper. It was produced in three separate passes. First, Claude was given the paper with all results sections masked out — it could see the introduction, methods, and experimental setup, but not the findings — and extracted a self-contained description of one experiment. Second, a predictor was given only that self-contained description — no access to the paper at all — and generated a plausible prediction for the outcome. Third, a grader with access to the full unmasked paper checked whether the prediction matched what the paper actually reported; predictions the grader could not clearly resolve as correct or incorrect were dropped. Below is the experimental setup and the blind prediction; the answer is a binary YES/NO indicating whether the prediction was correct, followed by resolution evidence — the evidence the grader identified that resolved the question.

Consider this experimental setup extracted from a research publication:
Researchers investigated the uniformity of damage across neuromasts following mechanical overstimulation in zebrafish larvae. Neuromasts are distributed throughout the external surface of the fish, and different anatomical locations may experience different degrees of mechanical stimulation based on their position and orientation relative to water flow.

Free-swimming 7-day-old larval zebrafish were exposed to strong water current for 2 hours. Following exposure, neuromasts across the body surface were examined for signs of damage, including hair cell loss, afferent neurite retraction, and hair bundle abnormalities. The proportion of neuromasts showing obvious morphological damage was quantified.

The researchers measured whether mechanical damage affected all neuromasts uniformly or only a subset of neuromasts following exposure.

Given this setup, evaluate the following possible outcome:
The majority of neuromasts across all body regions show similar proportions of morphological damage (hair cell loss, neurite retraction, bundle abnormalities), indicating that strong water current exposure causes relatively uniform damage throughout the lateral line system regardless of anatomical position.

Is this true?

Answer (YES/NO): NO